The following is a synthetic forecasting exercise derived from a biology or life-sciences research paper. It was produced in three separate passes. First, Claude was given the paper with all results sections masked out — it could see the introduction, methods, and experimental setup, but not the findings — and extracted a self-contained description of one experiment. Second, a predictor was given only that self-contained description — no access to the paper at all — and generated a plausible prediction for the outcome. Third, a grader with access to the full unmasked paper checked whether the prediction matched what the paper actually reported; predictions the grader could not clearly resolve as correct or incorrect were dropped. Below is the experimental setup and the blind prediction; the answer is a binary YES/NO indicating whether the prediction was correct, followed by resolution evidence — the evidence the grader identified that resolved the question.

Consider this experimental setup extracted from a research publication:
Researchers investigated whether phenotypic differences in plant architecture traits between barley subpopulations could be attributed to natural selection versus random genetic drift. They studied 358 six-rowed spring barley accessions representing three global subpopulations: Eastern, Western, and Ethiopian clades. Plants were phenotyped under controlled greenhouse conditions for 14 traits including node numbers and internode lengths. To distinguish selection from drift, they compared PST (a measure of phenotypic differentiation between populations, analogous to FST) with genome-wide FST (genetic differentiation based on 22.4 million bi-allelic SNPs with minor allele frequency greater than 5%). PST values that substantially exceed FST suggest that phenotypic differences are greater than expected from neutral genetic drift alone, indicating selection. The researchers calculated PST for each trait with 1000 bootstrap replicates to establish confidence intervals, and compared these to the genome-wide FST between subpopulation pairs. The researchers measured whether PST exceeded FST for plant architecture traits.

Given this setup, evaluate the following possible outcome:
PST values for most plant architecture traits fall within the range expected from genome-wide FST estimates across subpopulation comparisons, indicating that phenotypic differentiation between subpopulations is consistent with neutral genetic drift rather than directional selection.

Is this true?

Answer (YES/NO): NO